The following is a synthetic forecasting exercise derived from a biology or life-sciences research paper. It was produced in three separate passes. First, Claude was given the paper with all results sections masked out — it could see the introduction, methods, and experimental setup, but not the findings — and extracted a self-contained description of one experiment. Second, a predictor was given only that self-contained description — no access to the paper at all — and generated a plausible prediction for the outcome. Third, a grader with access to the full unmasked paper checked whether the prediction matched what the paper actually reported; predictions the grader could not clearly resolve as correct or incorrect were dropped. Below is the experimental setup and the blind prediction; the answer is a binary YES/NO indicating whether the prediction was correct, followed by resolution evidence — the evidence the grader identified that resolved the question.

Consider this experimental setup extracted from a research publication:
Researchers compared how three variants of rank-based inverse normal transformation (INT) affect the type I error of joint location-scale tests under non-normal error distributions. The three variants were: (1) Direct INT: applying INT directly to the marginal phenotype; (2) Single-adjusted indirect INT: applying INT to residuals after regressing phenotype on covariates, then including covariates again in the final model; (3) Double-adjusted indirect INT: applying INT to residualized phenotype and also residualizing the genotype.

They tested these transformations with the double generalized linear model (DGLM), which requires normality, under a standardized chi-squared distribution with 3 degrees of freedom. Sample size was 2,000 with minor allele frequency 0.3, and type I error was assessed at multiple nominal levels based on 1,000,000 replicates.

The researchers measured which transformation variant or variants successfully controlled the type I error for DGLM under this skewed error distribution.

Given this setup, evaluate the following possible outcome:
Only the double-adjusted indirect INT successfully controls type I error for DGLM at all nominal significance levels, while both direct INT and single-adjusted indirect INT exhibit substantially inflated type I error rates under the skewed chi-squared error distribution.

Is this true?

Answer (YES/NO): YES